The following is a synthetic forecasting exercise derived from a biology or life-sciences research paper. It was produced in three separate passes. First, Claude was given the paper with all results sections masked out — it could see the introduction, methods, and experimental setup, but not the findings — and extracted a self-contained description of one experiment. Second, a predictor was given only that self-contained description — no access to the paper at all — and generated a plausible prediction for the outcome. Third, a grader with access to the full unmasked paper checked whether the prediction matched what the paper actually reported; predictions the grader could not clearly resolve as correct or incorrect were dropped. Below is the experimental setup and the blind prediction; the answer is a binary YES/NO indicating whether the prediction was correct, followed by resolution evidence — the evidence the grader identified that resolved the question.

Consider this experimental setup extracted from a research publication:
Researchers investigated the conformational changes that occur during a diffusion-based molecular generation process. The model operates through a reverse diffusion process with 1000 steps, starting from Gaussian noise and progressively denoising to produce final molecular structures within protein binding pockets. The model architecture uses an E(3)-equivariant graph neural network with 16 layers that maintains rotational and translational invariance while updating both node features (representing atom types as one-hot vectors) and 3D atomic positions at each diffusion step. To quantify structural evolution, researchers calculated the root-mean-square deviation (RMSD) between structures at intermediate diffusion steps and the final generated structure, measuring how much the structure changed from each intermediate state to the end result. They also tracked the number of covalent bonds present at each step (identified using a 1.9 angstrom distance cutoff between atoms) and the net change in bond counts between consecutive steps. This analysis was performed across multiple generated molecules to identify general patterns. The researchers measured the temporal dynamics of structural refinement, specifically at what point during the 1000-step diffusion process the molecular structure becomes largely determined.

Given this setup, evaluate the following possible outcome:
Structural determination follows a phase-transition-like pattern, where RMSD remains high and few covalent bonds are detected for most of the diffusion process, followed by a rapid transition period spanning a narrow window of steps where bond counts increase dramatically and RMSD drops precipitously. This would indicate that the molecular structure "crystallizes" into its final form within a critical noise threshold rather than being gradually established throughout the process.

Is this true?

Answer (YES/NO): NO